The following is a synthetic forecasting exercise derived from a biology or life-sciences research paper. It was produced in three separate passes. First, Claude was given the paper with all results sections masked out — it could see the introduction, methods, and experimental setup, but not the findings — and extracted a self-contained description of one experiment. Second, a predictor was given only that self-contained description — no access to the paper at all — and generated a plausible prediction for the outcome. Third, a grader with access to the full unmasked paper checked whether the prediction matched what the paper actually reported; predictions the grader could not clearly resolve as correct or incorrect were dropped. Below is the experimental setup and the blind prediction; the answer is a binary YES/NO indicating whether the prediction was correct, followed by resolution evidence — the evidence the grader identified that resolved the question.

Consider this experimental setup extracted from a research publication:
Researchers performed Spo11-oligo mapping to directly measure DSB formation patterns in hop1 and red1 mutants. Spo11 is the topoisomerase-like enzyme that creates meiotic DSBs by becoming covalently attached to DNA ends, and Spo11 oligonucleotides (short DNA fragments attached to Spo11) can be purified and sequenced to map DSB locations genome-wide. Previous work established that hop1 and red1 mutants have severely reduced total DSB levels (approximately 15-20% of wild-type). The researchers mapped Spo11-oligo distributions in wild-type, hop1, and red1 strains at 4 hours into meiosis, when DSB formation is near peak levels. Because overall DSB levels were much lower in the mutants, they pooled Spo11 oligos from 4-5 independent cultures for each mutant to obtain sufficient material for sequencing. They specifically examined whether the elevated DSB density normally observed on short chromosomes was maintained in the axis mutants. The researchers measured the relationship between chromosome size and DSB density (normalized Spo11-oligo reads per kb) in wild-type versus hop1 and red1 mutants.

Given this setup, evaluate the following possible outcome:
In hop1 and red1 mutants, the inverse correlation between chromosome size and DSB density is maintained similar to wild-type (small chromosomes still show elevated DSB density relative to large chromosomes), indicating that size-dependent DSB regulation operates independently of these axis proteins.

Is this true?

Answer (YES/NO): NO